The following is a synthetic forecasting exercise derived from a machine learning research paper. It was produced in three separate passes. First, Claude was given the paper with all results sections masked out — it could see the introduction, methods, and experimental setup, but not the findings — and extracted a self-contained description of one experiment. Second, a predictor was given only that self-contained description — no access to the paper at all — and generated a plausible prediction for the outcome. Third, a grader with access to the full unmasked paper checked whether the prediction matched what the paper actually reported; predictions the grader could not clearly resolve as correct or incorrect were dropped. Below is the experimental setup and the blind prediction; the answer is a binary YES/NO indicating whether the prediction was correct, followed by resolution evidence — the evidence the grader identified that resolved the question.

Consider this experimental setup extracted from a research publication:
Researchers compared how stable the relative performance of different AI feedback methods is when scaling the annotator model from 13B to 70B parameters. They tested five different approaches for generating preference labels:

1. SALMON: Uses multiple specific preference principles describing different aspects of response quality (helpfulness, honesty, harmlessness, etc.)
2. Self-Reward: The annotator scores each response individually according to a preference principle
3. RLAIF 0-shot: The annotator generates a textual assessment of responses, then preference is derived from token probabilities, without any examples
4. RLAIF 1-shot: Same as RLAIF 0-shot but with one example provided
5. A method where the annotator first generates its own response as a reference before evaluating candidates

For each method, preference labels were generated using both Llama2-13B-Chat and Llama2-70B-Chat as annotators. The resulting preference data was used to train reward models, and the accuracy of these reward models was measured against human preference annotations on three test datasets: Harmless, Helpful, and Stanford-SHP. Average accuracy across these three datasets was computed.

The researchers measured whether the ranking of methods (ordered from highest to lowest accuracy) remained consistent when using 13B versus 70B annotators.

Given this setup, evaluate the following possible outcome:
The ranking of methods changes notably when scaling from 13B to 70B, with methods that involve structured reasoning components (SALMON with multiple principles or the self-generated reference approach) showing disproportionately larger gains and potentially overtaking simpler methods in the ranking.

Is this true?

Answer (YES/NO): NO